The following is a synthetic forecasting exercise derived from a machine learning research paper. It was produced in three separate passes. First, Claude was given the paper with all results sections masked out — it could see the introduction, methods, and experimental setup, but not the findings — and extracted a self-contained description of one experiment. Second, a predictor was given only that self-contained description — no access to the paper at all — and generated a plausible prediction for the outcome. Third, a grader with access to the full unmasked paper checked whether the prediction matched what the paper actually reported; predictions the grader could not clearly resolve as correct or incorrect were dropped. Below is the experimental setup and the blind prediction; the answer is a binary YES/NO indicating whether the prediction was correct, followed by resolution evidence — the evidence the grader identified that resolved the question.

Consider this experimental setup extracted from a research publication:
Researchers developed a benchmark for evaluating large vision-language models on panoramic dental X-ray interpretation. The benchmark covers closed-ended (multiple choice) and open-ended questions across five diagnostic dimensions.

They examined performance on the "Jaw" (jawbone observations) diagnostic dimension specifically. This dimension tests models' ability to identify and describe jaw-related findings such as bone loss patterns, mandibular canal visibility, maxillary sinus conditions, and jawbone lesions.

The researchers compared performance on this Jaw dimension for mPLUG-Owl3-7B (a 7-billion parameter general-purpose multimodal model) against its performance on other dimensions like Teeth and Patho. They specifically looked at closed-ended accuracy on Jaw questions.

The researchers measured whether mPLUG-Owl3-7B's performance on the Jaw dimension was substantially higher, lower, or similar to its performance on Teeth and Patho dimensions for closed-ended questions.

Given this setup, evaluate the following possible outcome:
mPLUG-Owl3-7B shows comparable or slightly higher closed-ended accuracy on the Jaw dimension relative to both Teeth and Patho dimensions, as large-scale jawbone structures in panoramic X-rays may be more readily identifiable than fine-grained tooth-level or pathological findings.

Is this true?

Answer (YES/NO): NO